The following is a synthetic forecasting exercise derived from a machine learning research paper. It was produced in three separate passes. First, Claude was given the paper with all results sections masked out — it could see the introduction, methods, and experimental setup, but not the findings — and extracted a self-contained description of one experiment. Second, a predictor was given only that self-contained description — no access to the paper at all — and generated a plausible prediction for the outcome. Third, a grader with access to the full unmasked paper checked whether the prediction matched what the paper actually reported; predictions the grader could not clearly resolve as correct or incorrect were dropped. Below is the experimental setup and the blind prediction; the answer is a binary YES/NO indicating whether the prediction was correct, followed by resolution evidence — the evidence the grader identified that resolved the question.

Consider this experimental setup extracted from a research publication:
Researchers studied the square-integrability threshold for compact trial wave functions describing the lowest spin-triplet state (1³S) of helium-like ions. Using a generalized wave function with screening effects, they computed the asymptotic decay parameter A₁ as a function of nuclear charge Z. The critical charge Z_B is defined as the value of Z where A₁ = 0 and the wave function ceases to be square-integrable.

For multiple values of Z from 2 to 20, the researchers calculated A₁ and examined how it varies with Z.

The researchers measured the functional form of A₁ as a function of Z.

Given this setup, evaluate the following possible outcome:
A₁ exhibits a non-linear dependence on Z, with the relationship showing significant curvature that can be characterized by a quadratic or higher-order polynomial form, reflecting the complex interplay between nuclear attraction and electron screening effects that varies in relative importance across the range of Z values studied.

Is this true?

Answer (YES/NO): NO